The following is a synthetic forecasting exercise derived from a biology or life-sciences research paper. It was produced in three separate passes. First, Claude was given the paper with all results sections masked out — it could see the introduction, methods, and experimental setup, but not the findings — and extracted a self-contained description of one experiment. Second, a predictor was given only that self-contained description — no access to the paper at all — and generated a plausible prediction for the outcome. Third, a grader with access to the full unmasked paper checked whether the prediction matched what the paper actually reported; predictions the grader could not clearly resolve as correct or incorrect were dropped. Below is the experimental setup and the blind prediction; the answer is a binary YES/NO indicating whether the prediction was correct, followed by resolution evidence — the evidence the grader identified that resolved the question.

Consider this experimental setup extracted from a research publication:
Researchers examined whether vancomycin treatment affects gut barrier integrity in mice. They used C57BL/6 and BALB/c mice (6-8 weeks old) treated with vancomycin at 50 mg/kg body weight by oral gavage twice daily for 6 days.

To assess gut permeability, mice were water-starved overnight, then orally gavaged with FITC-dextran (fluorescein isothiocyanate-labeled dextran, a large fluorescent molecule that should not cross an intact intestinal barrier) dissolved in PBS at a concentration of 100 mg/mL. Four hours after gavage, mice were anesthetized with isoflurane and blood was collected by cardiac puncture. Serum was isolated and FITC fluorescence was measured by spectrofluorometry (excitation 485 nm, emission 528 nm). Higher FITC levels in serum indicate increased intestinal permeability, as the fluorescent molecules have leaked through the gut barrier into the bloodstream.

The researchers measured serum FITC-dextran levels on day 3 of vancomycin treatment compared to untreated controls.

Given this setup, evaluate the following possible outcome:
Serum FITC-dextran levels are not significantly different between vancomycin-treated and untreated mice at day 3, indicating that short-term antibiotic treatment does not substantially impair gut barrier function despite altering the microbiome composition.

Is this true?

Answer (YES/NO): NO